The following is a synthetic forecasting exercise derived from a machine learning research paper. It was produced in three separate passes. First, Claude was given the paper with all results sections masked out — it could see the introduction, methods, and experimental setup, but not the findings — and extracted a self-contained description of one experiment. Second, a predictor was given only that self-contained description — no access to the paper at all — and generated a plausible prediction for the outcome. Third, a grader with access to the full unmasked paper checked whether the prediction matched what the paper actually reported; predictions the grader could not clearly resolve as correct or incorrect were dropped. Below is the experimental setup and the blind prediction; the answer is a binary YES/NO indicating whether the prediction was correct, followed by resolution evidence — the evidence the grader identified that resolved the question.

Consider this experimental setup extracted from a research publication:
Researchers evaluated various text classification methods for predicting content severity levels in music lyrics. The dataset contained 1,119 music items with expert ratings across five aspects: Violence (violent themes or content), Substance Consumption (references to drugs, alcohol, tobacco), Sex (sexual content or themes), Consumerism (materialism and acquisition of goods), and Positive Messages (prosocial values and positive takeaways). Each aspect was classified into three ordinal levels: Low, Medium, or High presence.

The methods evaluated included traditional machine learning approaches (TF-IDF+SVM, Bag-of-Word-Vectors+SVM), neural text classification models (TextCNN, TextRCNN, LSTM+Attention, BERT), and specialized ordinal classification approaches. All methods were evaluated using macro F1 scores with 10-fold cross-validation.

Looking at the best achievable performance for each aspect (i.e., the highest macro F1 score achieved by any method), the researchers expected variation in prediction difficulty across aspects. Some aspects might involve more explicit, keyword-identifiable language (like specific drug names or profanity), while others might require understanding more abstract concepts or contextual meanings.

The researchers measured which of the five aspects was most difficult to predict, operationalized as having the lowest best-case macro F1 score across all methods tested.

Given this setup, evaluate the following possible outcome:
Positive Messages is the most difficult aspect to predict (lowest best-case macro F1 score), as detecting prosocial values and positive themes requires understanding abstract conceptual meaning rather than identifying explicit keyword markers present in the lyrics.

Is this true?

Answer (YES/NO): YES